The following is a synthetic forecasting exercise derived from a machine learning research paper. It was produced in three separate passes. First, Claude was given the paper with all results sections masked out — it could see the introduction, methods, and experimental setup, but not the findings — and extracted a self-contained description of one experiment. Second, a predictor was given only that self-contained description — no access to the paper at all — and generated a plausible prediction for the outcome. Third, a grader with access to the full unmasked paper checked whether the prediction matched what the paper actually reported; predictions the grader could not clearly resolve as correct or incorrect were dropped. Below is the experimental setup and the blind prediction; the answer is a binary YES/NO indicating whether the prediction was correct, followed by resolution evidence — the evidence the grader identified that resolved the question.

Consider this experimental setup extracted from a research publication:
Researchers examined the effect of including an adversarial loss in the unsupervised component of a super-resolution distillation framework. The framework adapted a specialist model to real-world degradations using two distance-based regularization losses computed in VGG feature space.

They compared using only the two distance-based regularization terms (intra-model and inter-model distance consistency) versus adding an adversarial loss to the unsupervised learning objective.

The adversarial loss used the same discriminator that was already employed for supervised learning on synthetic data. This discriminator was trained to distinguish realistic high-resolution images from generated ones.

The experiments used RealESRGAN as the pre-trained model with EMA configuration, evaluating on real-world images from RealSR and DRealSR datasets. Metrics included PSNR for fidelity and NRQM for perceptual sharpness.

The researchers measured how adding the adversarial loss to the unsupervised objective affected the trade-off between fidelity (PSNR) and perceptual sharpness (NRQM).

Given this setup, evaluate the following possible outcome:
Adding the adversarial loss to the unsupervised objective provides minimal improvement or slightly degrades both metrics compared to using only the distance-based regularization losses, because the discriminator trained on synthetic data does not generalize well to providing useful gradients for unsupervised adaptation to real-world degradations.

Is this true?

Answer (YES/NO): NO